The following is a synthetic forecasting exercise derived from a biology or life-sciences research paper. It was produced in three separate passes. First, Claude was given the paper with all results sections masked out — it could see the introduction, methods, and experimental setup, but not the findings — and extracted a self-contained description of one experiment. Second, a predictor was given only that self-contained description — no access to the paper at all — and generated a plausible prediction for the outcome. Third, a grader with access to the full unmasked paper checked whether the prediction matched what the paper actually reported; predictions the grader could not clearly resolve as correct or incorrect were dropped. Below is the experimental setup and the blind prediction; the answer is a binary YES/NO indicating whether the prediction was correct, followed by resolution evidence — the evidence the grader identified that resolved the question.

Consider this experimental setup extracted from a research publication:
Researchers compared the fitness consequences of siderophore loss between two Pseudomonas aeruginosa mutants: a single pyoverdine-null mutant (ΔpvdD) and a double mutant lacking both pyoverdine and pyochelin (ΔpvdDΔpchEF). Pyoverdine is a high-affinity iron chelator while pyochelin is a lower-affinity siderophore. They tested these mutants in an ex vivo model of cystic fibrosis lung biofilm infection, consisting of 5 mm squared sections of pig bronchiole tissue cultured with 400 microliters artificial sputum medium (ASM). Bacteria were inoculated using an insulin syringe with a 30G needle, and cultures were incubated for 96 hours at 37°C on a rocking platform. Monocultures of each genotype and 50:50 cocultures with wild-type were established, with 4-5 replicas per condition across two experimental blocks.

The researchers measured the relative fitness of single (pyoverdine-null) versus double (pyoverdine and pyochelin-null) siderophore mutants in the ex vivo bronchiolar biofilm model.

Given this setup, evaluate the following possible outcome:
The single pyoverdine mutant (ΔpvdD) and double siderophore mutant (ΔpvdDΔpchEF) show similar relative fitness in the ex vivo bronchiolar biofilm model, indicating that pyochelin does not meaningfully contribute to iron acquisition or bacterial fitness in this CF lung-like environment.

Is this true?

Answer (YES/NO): YES